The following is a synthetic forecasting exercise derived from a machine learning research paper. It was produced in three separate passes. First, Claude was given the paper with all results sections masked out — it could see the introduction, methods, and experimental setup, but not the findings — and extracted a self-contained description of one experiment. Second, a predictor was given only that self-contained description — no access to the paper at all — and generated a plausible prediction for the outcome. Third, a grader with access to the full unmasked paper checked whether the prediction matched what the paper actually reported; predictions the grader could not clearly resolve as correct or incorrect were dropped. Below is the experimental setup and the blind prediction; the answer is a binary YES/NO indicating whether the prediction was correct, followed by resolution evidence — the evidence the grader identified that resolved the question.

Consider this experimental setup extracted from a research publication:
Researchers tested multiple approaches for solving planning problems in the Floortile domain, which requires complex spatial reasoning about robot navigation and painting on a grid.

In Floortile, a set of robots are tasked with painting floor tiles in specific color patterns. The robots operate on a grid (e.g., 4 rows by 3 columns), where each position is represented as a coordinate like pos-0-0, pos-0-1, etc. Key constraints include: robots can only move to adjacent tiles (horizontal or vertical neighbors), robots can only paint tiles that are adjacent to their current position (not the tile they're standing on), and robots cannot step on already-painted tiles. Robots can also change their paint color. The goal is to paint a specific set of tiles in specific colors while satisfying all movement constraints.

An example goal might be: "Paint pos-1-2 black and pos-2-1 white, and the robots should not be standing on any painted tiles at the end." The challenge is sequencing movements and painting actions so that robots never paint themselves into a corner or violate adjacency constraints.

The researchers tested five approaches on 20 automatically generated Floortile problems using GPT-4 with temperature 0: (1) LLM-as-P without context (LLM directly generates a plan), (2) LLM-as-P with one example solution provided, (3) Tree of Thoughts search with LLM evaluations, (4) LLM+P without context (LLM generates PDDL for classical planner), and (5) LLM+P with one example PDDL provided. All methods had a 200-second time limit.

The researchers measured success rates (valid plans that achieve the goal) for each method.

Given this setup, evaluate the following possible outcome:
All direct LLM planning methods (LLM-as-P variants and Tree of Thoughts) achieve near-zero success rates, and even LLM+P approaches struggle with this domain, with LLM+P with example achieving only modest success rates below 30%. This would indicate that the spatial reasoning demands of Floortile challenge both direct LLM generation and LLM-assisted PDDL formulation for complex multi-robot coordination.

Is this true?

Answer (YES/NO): NO